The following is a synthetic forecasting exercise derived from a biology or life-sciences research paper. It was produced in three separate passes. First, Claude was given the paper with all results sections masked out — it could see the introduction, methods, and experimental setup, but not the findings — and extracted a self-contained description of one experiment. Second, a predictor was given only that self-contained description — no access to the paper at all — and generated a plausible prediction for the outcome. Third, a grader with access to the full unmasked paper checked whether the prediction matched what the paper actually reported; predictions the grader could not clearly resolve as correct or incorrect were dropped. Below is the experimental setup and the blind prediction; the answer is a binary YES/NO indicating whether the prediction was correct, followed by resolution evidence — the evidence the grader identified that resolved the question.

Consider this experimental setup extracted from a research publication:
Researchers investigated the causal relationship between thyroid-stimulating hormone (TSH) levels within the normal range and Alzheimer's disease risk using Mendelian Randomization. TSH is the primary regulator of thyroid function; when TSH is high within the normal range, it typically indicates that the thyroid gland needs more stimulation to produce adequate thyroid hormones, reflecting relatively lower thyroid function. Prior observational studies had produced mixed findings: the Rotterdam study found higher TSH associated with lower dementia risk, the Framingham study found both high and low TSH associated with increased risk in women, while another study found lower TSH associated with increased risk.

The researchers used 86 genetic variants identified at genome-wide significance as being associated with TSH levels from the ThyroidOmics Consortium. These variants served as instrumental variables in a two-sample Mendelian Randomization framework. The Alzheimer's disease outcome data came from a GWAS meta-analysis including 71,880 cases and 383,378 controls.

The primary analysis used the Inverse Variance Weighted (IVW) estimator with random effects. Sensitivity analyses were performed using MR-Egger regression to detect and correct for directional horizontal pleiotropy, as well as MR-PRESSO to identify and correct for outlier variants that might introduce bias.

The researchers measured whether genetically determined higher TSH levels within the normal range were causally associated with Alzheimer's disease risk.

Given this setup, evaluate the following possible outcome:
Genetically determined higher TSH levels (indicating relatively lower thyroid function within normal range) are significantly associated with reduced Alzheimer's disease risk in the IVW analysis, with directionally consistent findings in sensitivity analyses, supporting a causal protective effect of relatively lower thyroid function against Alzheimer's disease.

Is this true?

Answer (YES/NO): YES